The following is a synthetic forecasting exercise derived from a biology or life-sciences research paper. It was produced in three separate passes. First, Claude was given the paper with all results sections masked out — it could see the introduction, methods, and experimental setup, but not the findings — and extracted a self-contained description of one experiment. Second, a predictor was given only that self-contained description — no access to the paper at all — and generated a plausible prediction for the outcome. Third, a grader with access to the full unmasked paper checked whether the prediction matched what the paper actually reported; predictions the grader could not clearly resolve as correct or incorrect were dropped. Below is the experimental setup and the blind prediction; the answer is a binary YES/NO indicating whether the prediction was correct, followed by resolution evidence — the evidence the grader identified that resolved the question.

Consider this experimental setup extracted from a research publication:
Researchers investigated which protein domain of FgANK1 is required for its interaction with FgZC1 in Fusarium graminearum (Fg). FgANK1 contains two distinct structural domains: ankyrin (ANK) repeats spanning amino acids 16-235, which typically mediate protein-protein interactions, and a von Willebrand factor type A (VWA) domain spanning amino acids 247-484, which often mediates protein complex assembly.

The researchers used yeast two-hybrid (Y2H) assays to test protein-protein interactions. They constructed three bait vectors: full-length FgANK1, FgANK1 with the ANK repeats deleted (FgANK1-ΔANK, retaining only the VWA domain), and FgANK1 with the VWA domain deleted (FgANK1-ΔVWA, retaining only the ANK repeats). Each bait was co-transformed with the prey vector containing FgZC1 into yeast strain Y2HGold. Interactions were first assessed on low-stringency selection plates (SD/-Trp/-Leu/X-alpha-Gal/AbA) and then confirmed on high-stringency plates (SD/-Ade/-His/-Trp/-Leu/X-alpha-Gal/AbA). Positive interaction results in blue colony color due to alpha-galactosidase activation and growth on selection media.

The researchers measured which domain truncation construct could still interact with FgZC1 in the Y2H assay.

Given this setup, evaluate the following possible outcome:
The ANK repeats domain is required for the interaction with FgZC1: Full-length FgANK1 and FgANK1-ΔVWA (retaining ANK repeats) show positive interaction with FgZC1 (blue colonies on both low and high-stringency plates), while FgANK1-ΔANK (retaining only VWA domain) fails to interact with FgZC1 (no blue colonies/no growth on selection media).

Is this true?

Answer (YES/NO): YES